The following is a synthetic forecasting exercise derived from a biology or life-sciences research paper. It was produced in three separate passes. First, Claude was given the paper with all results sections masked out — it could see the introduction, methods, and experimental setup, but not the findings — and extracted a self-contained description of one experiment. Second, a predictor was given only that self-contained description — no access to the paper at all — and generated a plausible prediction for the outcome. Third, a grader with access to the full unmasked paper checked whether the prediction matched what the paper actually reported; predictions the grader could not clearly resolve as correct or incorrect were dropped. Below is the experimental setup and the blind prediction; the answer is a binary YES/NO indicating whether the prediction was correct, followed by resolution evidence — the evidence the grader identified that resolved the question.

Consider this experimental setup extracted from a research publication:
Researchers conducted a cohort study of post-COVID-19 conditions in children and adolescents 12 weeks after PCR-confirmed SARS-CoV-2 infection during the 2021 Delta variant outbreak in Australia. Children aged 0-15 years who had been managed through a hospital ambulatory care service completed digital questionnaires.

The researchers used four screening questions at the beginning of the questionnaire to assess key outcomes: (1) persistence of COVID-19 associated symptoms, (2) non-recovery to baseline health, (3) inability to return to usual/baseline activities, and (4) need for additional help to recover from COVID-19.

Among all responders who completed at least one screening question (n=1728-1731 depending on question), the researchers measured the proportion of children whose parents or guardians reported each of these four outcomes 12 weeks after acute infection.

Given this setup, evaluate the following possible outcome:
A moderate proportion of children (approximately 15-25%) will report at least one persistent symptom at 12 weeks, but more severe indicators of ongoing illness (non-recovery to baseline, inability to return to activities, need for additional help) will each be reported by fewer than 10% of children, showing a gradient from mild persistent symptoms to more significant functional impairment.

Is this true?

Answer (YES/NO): NO